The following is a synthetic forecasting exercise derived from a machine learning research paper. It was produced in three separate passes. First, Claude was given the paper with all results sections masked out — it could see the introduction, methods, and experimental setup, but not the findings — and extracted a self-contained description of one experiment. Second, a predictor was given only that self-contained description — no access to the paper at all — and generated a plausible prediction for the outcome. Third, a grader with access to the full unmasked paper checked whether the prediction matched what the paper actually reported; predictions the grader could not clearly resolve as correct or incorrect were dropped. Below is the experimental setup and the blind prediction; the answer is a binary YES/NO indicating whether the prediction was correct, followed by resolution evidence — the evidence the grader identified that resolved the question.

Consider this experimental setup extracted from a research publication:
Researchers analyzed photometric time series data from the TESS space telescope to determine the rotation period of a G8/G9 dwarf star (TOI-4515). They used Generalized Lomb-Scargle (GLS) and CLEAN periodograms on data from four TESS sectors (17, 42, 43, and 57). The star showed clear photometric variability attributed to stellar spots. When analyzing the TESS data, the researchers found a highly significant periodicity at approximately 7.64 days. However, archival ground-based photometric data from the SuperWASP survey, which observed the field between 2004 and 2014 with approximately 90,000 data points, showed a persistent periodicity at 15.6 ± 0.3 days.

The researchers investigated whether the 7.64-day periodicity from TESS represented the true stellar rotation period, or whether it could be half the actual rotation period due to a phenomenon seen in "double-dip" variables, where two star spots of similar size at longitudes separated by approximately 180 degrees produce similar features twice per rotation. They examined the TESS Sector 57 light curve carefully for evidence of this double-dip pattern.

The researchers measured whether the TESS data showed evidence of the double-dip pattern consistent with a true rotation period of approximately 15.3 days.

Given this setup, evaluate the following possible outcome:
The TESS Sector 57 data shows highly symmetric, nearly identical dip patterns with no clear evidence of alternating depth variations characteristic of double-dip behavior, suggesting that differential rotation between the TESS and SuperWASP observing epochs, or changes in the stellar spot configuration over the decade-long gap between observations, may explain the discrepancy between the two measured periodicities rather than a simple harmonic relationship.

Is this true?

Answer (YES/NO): NO